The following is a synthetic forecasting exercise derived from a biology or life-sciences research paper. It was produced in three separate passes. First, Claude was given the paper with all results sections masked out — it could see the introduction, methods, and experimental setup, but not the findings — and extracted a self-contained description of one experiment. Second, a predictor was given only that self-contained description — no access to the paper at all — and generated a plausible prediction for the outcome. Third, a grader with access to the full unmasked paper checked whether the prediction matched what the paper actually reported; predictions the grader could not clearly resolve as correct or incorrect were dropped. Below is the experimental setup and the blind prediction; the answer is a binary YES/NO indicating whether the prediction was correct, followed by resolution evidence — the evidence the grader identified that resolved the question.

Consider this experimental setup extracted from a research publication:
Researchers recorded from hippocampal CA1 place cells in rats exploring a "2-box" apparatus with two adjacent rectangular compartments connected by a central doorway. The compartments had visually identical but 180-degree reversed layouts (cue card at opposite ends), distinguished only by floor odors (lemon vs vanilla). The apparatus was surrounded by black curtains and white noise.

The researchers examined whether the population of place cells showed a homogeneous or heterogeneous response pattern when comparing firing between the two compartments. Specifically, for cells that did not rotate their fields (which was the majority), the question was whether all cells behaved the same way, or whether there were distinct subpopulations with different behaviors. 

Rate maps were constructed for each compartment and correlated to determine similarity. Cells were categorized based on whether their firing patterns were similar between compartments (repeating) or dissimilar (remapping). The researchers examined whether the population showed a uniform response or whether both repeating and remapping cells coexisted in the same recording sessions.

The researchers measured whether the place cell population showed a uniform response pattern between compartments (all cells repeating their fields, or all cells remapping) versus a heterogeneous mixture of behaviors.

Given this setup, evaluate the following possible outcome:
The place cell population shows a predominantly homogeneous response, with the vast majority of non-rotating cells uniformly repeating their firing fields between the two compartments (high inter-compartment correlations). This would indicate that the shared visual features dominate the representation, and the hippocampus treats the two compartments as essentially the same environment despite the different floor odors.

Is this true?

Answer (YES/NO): NO